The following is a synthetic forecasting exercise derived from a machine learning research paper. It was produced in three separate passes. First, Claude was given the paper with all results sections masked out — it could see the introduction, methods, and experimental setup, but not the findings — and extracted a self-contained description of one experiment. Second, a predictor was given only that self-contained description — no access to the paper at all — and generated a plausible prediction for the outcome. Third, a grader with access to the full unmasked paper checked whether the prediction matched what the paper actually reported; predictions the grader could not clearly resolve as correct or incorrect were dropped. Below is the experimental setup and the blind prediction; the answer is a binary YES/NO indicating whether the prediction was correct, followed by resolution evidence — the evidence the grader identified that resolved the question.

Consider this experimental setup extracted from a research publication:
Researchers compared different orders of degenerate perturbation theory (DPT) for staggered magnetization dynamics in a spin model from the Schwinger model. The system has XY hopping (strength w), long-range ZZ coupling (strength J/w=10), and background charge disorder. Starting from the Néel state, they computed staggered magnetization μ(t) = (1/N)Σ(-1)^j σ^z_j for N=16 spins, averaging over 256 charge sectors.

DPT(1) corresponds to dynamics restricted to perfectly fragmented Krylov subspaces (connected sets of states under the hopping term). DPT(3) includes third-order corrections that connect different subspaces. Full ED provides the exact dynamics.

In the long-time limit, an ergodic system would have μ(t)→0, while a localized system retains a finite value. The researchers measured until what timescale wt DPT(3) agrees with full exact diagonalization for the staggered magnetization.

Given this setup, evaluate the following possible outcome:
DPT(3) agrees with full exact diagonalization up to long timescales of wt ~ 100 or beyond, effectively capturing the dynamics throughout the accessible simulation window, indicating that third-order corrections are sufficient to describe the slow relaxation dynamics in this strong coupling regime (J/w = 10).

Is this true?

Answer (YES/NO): NO